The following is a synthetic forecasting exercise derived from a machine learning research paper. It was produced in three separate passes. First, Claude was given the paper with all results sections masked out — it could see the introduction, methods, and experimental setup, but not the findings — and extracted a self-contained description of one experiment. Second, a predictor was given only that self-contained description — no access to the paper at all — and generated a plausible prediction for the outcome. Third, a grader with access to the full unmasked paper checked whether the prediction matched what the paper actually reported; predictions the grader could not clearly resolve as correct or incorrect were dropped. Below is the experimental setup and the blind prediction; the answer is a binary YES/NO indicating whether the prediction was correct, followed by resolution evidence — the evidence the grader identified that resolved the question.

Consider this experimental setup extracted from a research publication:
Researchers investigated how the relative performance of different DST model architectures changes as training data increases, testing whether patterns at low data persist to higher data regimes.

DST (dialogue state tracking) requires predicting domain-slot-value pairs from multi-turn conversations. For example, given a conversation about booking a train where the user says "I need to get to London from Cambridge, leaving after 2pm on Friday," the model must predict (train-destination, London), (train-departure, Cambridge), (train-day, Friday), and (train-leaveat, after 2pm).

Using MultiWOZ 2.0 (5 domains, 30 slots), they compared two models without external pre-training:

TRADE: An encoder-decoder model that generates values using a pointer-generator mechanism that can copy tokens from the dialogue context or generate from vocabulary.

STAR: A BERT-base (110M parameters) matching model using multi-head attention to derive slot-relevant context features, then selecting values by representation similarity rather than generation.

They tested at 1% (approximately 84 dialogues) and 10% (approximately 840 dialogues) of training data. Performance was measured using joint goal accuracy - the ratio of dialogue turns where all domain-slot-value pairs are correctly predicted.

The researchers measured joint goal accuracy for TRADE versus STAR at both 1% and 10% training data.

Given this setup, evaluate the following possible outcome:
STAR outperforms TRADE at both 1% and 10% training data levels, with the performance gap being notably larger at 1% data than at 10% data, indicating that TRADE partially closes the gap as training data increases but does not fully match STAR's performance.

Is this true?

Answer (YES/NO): NO